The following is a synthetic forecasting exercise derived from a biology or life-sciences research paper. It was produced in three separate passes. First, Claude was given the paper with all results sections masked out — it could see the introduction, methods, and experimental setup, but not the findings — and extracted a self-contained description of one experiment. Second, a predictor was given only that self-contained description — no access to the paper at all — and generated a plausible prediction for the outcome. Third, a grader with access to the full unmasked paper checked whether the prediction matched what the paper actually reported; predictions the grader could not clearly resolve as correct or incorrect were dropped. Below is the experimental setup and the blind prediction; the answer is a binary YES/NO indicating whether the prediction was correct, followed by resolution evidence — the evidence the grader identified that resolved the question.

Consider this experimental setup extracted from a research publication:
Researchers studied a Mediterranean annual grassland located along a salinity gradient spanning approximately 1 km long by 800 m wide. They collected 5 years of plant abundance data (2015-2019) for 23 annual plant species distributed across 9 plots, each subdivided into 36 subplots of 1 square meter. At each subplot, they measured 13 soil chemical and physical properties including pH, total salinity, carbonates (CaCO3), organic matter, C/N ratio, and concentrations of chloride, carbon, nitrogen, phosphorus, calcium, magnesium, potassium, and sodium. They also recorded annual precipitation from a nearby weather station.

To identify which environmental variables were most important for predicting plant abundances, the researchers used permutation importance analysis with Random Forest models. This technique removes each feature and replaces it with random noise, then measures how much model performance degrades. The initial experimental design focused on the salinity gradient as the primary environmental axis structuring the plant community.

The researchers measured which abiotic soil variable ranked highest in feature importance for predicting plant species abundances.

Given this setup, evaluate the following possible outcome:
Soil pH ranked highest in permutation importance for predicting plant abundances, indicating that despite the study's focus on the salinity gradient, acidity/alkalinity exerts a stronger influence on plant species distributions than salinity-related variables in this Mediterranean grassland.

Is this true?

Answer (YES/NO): NO